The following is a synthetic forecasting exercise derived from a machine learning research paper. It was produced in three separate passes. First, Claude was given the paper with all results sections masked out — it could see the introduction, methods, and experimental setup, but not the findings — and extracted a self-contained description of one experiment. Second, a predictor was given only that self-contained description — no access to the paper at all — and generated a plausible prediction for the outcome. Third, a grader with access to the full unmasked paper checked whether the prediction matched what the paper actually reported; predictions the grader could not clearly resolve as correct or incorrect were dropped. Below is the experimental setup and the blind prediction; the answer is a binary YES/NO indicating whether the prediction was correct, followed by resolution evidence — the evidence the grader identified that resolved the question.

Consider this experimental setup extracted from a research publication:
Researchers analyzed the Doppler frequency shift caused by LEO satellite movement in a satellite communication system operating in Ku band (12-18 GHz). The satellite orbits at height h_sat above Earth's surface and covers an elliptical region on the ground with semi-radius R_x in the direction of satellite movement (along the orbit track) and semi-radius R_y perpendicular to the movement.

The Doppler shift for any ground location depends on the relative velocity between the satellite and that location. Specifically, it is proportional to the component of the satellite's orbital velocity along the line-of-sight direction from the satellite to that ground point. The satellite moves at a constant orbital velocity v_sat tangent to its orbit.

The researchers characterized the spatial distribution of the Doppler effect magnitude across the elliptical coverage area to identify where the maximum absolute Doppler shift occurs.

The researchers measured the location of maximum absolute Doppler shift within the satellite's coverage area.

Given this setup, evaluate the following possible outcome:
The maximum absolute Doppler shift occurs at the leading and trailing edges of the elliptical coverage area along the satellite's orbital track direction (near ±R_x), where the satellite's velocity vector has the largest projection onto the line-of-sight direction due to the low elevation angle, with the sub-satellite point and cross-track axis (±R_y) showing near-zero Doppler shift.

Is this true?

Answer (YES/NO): YES